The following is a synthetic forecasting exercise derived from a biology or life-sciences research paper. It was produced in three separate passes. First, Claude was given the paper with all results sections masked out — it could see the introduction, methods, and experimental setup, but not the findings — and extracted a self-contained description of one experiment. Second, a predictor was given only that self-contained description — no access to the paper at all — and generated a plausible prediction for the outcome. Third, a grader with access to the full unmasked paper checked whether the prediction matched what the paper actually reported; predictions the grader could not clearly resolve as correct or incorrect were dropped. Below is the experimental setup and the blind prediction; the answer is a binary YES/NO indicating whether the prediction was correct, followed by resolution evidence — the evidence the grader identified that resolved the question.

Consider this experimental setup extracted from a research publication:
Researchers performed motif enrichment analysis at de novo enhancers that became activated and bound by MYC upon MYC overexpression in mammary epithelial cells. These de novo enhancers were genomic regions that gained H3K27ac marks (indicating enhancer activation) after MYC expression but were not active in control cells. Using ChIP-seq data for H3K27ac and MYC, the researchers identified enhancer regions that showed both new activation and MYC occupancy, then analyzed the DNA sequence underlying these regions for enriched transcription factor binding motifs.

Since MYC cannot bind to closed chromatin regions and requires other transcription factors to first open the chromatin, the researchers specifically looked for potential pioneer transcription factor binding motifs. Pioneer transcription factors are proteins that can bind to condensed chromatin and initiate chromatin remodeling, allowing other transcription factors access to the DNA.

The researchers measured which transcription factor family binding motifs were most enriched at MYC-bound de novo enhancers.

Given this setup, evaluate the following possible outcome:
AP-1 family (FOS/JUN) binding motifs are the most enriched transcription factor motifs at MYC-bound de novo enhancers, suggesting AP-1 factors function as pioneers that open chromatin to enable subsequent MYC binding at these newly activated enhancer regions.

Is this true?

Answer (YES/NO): NO